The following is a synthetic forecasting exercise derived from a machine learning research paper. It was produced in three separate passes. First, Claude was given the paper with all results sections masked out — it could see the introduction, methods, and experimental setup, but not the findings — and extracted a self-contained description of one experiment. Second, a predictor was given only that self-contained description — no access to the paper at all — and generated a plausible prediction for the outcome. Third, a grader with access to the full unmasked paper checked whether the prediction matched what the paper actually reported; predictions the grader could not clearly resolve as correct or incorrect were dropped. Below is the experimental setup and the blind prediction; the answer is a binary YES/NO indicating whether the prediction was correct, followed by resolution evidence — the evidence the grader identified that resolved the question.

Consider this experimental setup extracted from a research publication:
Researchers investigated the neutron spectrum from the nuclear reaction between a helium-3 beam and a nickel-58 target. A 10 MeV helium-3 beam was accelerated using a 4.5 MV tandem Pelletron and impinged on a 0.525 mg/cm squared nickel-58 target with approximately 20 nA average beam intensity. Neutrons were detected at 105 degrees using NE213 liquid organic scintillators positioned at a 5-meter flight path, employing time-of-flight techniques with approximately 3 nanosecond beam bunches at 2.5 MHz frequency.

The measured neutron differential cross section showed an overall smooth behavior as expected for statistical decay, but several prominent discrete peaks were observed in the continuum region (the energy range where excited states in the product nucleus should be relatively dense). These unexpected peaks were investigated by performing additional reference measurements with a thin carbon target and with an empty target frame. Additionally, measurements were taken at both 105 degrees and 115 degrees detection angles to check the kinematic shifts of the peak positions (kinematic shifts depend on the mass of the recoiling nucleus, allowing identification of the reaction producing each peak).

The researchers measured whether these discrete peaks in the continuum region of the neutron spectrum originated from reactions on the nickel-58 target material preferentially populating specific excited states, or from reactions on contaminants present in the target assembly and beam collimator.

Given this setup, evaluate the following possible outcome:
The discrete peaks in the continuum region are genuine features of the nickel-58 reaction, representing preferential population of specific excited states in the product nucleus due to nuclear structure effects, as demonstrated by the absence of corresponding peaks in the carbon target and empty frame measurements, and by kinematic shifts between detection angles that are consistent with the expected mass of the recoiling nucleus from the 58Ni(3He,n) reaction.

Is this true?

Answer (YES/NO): NO